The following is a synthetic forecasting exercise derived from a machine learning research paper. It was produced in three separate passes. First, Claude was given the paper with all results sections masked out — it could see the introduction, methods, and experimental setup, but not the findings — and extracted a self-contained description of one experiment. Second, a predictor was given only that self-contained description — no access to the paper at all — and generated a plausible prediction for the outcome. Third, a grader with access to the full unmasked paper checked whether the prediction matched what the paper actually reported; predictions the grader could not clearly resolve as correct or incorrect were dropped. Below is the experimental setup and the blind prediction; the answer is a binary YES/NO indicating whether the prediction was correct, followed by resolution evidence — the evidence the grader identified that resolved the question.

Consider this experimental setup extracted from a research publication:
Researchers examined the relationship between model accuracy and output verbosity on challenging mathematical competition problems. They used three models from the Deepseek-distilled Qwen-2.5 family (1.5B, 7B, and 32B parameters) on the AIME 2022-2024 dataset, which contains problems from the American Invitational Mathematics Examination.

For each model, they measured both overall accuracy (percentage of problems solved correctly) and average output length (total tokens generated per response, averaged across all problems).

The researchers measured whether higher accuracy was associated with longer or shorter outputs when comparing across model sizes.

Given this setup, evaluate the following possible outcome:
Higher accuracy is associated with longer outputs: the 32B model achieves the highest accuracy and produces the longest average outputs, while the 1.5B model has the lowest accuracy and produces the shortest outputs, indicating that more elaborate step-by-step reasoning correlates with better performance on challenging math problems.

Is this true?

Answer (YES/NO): NO